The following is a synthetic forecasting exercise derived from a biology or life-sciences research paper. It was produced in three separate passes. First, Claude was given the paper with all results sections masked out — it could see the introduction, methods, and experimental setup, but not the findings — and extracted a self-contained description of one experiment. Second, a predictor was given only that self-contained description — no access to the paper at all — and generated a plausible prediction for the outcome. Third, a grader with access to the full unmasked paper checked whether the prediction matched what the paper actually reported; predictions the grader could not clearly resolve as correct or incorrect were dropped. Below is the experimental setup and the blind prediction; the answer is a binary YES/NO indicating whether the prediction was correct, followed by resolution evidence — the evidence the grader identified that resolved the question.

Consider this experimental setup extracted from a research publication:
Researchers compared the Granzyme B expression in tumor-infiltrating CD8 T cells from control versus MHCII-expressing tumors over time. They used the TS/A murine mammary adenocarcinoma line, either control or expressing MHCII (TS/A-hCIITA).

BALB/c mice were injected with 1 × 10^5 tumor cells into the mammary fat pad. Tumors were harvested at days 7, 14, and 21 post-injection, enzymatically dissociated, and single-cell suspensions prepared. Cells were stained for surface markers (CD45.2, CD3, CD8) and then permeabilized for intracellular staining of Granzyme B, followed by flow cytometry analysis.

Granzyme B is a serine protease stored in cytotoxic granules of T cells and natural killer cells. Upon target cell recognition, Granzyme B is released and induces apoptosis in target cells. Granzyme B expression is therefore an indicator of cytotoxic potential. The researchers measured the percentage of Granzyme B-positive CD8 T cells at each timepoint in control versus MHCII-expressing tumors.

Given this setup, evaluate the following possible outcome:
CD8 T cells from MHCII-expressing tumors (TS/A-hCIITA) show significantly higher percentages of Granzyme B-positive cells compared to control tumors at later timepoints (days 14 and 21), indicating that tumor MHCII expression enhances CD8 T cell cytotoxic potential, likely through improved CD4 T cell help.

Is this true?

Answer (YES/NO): YES